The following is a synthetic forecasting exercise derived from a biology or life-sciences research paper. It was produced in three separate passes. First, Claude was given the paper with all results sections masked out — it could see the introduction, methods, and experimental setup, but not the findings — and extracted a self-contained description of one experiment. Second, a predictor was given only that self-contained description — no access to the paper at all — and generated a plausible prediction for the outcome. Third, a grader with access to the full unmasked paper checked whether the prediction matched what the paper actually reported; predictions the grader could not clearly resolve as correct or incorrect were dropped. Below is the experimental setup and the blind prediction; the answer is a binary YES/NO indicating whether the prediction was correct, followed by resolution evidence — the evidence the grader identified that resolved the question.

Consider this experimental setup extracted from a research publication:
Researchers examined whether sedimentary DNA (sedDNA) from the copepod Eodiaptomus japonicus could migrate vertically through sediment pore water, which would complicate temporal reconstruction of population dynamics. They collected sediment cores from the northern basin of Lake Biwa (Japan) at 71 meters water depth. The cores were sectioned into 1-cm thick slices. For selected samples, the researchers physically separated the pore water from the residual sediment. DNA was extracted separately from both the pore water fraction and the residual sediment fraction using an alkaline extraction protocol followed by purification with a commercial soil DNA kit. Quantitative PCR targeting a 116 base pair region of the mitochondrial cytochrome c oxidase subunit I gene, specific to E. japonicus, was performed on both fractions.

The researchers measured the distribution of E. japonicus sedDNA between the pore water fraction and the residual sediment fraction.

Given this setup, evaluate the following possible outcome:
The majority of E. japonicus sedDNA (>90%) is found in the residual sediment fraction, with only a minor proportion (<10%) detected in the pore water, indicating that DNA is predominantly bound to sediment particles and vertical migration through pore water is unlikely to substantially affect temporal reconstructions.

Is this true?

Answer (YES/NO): NO